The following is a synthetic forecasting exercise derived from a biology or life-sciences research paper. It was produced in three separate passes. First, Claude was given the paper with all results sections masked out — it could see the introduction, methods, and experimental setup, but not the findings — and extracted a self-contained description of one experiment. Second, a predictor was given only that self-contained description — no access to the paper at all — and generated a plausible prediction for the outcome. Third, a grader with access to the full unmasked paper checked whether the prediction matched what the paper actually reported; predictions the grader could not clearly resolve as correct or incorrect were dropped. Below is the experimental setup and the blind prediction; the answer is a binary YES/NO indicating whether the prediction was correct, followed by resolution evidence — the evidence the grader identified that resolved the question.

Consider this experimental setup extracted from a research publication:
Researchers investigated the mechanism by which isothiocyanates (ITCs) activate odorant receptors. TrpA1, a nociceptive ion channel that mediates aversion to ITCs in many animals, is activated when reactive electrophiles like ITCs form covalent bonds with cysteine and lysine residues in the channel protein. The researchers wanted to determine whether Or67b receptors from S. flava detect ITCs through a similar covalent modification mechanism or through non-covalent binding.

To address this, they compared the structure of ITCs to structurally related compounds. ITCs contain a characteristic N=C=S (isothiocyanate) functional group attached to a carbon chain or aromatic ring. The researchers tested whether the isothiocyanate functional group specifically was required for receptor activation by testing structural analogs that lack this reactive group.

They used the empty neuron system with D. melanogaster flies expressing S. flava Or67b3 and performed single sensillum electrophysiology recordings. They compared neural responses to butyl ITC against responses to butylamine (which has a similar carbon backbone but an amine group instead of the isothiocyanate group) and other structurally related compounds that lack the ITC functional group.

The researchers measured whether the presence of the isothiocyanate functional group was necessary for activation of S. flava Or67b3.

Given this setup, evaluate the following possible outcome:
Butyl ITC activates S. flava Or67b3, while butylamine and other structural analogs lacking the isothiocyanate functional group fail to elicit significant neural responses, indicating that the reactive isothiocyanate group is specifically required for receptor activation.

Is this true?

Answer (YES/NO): NO